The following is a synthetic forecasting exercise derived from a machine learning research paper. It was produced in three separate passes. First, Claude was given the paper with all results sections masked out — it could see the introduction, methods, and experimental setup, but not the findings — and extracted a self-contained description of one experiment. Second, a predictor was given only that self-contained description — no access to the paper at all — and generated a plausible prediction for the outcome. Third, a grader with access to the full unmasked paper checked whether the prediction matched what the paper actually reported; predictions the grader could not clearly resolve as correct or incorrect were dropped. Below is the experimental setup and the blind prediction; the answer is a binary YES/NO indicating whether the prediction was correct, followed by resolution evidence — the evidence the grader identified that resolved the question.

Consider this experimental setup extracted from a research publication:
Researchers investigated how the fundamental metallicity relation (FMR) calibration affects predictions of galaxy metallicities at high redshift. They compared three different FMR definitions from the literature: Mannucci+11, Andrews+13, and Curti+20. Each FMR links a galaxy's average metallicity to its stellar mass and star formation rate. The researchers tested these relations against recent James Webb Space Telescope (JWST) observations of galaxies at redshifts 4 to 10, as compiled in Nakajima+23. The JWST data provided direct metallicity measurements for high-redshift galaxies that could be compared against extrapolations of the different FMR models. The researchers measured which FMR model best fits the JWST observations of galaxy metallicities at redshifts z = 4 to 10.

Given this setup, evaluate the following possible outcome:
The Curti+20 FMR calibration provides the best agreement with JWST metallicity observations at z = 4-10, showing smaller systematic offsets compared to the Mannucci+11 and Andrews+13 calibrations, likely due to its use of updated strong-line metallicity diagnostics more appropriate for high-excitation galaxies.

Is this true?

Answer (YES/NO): NO